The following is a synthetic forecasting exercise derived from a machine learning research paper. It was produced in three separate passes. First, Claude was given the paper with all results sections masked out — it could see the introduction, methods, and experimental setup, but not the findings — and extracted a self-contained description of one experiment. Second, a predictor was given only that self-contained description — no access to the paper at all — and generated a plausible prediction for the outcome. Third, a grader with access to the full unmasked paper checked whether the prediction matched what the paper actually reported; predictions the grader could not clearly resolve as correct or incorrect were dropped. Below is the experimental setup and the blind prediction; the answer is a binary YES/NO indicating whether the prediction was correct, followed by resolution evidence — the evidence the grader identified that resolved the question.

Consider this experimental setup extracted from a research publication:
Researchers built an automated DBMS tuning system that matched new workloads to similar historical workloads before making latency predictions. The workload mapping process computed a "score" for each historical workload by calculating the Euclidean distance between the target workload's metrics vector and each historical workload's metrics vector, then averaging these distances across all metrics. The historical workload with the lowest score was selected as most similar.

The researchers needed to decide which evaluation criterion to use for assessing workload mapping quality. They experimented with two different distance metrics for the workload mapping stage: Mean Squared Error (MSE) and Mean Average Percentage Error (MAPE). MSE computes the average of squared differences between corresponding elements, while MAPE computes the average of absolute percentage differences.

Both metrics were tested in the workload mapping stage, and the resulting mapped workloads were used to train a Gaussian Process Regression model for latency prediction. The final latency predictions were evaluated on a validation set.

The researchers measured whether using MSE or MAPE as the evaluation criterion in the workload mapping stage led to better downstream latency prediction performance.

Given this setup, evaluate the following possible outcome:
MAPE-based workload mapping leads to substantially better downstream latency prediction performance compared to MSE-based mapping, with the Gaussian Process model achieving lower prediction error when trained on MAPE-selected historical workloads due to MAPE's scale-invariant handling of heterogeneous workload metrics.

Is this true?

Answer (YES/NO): NO